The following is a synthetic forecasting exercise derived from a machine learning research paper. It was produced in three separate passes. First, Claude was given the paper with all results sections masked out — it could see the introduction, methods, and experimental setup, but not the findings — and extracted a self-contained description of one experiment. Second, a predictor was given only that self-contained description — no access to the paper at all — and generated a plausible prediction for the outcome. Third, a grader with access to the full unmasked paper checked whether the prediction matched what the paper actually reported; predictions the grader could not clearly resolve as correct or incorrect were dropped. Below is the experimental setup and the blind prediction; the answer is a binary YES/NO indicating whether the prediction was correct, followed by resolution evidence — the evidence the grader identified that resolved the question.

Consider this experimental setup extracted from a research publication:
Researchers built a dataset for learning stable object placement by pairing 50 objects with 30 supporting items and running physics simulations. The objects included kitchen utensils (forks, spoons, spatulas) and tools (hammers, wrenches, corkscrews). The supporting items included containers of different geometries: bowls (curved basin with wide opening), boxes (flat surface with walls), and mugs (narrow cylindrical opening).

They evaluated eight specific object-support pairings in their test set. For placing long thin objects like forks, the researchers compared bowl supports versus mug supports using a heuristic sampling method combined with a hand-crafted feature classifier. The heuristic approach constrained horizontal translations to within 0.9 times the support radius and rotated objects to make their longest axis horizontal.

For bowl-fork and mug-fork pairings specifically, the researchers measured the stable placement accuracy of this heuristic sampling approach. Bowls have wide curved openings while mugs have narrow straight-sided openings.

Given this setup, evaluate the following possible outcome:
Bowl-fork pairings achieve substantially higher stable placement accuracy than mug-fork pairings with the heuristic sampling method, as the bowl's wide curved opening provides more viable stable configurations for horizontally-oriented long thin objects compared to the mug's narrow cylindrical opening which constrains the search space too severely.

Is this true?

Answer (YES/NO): YES